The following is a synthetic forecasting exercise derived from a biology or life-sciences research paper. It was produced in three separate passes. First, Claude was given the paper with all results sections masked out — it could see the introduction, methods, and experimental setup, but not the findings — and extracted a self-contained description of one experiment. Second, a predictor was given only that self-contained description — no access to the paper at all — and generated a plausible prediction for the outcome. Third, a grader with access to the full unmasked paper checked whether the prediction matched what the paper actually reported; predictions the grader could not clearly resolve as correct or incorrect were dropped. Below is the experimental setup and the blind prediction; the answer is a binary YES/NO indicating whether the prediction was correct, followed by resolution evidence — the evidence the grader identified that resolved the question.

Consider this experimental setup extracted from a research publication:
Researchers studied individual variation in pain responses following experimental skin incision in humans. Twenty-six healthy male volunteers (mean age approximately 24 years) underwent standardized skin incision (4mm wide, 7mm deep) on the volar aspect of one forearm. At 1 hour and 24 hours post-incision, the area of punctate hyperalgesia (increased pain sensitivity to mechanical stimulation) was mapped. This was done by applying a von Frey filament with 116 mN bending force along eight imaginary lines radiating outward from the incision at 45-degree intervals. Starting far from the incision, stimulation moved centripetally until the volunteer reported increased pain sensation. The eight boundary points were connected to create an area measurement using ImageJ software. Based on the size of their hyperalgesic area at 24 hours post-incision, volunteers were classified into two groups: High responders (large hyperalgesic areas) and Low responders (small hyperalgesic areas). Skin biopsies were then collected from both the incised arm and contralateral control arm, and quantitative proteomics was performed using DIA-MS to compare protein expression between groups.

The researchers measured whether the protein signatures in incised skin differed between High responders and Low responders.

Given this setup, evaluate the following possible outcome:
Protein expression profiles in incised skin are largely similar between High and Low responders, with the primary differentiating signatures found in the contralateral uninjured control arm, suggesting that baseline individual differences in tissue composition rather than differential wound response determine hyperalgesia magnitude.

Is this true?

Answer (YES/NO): NO